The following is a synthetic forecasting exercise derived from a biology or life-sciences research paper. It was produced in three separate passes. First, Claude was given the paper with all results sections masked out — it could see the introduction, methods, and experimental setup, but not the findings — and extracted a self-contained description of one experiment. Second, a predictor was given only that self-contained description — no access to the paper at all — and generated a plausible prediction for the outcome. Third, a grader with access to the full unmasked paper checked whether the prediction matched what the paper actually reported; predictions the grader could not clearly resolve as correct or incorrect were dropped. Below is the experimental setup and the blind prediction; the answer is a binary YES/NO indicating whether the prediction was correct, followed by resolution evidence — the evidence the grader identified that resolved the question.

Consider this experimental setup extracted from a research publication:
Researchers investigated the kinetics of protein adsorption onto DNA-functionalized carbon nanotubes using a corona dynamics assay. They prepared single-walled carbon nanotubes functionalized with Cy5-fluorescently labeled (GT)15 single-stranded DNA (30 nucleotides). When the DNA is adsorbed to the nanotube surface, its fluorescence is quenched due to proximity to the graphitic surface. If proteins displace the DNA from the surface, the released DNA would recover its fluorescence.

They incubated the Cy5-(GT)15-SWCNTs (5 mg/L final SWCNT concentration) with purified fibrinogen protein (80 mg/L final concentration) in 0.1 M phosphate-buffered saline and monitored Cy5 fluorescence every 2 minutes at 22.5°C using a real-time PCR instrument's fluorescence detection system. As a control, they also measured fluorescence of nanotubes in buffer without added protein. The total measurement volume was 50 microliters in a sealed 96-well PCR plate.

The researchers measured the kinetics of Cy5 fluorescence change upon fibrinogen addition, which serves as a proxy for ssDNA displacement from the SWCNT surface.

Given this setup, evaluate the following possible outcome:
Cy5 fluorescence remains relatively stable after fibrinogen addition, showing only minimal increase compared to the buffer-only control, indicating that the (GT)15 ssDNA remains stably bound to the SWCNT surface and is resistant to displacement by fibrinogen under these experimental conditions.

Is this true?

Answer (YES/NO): NO